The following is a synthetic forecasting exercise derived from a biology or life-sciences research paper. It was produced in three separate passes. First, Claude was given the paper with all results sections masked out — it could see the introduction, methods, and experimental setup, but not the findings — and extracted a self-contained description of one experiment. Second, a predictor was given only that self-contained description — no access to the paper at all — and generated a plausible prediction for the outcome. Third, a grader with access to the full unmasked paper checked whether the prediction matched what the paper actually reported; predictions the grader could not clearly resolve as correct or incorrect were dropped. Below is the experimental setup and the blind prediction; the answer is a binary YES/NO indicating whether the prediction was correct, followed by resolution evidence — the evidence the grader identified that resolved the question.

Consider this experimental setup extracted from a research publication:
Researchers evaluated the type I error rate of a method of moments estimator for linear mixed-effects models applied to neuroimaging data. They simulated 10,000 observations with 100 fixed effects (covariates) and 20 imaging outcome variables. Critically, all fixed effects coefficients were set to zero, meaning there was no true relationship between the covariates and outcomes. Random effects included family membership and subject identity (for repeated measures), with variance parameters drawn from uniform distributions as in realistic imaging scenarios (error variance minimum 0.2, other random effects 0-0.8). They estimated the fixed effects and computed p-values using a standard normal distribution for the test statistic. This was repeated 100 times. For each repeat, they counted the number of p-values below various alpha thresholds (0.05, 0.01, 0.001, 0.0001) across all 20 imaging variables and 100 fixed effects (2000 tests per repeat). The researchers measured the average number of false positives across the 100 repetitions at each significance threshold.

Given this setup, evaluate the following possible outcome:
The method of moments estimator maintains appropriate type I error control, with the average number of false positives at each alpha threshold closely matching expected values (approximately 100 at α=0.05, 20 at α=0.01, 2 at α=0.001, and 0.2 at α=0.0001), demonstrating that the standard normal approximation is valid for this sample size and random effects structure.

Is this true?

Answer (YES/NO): YES